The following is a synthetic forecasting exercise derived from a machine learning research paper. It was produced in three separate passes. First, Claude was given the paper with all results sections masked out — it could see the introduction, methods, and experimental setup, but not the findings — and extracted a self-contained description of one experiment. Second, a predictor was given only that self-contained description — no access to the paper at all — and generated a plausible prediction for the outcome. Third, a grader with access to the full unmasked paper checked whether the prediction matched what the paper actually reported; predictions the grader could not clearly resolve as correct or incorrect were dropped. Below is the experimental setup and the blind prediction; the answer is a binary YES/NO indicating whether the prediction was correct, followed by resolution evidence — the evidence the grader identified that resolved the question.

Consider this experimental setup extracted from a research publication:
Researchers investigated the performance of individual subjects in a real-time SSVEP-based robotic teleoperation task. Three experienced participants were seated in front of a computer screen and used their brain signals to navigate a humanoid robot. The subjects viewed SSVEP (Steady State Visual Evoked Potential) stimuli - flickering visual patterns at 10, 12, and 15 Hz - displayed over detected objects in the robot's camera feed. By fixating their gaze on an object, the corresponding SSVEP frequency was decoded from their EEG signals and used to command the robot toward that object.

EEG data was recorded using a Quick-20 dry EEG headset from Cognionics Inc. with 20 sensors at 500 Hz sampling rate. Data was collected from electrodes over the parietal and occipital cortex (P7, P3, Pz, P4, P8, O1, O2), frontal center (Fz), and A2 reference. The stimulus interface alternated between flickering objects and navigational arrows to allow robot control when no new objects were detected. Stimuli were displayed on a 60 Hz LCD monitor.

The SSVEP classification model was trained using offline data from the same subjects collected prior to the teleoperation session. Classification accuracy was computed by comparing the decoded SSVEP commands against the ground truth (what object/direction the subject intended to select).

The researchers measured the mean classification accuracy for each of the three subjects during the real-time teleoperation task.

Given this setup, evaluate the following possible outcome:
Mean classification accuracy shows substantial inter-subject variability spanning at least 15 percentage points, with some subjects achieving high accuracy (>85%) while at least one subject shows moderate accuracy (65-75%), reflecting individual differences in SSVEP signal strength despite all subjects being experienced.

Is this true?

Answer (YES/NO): NO